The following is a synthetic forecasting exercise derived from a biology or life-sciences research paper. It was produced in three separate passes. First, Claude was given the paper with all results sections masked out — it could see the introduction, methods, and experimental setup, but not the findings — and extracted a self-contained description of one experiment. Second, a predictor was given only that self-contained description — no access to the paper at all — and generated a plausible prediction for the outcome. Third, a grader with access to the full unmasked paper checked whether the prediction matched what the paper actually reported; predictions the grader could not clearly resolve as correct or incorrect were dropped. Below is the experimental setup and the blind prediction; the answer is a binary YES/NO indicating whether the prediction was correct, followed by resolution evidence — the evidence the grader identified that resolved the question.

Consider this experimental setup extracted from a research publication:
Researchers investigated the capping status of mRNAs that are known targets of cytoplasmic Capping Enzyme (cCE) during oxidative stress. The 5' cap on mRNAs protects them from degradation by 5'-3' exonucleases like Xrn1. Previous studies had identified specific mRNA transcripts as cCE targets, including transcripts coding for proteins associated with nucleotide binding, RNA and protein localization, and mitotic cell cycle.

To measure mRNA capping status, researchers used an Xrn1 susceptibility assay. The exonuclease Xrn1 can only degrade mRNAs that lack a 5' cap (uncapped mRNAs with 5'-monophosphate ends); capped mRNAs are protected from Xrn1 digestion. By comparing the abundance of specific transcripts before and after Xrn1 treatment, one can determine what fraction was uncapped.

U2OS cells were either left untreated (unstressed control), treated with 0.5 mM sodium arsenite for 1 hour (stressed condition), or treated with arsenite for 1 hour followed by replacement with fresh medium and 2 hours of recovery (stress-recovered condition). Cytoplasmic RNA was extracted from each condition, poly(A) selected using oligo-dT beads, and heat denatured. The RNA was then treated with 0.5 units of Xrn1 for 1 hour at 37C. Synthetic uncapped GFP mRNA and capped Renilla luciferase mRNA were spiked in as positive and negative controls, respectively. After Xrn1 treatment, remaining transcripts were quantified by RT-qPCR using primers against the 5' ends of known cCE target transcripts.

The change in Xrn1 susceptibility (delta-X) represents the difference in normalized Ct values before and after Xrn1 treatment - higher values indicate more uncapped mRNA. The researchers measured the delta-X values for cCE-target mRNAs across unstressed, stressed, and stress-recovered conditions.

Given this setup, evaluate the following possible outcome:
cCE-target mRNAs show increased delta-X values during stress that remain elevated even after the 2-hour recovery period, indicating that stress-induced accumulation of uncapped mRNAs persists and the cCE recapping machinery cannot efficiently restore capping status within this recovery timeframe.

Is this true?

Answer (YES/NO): NO